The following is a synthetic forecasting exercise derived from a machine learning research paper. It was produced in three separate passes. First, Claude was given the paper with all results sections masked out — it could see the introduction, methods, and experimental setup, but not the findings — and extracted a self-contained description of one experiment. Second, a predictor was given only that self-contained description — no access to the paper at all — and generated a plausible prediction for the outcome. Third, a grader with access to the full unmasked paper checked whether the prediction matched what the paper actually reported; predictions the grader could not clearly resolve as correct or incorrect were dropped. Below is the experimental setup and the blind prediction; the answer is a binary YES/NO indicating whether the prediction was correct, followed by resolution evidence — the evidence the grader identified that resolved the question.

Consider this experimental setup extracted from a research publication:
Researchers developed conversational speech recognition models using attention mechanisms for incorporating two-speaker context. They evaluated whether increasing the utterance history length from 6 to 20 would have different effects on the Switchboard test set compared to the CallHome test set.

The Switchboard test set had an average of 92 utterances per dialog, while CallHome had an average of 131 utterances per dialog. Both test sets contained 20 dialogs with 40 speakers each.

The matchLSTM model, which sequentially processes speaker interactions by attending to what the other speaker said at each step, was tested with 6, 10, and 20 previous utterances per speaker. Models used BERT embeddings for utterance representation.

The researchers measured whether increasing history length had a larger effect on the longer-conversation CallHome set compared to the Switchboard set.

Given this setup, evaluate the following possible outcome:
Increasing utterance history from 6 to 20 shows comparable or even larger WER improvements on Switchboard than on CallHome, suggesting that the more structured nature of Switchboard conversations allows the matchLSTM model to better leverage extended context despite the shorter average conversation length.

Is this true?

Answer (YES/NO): NO